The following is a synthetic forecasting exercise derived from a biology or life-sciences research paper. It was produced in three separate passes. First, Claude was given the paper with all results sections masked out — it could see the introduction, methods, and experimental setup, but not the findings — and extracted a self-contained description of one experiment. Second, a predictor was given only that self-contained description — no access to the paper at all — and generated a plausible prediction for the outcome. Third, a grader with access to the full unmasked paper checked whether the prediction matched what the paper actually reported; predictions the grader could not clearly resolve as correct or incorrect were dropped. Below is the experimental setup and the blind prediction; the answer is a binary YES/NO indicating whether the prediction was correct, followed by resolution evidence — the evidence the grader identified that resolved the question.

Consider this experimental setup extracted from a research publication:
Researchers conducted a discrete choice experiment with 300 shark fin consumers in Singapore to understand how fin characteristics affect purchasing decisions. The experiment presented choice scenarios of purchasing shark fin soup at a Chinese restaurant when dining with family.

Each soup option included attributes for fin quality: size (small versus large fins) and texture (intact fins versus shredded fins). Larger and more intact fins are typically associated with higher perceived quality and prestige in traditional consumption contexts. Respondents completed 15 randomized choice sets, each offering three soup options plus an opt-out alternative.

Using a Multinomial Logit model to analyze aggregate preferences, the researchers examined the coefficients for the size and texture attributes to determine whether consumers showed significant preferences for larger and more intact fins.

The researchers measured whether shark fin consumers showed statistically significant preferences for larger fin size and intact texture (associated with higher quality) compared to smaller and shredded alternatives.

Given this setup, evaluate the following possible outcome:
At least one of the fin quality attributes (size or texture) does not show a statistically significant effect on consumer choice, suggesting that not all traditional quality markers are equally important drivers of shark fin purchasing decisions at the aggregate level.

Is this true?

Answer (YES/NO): YES